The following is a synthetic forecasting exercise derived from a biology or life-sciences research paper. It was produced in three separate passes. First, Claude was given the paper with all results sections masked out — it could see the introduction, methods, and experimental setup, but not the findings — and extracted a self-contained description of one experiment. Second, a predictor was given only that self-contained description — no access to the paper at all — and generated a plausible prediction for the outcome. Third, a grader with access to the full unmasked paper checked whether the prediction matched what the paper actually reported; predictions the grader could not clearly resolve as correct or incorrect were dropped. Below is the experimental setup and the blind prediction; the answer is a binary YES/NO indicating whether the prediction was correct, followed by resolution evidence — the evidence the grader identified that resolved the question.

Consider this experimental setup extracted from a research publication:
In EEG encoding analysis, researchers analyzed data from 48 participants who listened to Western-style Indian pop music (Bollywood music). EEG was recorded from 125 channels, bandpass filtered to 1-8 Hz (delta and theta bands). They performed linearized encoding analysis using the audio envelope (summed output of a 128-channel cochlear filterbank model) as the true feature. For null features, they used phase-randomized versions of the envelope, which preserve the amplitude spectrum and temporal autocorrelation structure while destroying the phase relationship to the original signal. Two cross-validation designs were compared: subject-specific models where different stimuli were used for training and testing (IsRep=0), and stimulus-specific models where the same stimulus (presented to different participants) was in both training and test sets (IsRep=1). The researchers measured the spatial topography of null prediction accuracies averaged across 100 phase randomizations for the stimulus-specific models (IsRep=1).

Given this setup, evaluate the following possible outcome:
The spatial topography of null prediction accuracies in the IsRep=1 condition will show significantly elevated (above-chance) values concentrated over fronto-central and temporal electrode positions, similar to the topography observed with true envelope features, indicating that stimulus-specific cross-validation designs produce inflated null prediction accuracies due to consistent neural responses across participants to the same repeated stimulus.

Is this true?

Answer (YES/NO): YES